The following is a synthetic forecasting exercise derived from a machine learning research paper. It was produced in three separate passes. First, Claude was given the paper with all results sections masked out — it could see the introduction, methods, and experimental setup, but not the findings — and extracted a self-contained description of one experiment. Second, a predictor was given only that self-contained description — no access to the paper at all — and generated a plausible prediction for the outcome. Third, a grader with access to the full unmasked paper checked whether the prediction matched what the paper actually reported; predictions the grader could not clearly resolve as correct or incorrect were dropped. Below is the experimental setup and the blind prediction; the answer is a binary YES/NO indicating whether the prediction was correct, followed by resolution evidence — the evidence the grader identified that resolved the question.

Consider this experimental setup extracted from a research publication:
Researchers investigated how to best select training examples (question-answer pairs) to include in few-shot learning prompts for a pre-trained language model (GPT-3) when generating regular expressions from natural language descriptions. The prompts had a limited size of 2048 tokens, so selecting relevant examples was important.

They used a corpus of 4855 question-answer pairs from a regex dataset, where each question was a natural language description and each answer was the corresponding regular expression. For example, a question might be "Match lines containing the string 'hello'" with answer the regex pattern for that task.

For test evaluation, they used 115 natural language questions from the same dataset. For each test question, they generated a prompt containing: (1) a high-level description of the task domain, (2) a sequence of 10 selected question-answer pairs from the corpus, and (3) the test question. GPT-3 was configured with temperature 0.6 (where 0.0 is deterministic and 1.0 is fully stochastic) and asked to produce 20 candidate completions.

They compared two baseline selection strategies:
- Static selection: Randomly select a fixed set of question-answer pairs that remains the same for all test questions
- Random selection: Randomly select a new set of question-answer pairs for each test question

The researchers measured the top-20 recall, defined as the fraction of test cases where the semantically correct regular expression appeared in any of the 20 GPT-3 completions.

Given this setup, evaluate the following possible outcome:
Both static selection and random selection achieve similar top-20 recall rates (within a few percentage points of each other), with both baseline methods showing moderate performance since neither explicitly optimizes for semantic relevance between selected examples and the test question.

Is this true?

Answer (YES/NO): YES